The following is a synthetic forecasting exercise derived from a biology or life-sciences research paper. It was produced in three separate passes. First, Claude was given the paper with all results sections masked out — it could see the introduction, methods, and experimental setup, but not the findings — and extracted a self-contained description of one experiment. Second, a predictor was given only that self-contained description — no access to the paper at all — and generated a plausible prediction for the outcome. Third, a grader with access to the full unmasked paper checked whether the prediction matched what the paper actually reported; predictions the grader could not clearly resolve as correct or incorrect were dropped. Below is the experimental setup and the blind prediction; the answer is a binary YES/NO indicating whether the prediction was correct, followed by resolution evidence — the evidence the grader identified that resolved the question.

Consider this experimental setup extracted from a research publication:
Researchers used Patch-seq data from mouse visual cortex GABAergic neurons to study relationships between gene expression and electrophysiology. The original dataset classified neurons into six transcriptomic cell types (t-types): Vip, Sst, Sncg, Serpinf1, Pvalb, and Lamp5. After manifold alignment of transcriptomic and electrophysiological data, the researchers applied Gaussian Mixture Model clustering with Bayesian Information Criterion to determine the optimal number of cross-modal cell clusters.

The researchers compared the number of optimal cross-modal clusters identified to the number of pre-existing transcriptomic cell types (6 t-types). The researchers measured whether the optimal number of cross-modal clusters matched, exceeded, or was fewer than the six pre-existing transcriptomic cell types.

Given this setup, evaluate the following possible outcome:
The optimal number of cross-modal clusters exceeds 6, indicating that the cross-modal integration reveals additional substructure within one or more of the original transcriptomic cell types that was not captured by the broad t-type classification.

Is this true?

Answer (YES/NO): NO